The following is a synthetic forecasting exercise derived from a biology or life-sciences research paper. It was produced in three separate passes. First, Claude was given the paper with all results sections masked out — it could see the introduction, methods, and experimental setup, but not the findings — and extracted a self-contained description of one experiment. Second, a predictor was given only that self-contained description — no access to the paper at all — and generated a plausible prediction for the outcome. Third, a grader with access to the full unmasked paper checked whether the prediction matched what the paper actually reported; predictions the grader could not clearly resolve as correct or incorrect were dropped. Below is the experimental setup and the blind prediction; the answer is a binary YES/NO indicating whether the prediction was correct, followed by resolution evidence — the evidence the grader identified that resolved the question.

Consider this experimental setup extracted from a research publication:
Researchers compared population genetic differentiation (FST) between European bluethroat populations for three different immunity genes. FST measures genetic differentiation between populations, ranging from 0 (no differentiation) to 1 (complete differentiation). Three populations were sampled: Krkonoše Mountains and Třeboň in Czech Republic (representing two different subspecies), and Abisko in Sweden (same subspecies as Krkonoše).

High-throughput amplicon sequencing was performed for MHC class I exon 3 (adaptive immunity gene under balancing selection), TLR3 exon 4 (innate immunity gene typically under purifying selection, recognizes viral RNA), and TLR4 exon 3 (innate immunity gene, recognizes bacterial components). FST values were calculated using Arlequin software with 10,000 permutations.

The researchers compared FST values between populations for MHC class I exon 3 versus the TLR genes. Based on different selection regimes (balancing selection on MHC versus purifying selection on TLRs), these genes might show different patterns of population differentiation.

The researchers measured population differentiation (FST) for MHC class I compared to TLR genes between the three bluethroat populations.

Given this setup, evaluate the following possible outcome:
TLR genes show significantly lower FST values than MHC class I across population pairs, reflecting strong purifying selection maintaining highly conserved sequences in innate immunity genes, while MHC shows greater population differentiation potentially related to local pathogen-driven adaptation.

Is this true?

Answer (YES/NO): NO